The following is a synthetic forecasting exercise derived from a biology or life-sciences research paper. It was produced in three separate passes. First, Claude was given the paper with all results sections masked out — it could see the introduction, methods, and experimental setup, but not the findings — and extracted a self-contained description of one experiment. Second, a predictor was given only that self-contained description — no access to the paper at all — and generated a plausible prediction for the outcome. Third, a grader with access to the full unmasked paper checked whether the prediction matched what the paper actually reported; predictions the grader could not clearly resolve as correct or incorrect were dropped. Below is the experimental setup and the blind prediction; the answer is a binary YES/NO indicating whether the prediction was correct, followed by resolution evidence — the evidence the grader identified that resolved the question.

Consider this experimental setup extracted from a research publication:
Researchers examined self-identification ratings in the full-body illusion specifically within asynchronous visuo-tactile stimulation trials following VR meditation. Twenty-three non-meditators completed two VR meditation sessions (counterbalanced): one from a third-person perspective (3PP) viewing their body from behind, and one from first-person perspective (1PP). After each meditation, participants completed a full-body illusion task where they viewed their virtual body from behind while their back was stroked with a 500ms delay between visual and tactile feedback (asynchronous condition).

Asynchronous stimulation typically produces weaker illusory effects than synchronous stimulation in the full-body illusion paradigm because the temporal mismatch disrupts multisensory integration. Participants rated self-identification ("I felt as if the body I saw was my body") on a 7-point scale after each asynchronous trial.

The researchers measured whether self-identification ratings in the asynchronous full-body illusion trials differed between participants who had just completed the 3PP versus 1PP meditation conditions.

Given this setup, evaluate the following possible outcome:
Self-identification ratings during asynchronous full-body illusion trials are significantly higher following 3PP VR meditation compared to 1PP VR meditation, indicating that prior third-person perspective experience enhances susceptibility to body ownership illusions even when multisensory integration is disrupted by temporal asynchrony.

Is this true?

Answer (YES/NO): NO